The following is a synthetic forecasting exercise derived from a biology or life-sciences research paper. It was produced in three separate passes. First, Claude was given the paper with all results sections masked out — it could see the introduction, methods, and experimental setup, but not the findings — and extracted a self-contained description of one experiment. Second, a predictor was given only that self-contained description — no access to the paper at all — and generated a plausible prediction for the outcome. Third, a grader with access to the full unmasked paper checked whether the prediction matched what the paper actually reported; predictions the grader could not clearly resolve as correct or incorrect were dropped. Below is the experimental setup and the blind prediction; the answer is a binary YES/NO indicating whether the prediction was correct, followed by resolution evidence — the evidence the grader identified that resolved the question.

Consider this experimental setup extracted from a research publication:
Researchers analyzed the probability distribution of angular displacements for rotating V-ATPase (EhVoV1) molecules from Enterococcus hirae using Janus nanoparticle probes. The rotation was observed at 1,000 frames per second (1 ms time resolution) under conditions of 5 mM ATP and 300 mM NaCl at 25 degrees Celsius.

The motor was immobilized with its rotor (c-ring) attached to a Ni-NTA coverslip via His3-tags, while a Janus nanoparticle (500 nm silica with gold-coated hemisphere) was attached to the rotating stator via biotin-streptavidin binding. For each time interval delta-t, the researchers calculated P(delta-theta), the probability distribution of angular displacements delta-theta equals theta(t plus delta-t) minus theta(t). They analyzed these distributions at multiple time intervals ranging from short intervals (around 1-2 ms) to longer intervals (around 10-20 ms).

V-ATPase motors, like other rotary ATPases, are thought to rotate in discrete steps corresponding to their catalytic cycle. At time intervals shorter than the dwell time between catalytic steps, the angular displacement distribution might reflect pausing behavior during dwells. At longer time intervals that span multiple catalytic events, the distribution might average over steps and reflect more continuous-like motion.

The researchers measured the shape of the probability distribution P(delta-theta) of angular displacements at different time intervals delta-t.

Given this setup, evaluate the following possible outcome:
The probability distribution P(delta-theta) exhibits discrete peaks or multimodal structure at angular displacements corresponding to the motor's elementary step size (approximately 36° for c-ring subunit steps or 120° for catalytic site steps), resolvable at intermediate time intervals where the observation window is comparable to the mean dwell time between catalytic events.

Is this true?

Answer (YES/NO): NO